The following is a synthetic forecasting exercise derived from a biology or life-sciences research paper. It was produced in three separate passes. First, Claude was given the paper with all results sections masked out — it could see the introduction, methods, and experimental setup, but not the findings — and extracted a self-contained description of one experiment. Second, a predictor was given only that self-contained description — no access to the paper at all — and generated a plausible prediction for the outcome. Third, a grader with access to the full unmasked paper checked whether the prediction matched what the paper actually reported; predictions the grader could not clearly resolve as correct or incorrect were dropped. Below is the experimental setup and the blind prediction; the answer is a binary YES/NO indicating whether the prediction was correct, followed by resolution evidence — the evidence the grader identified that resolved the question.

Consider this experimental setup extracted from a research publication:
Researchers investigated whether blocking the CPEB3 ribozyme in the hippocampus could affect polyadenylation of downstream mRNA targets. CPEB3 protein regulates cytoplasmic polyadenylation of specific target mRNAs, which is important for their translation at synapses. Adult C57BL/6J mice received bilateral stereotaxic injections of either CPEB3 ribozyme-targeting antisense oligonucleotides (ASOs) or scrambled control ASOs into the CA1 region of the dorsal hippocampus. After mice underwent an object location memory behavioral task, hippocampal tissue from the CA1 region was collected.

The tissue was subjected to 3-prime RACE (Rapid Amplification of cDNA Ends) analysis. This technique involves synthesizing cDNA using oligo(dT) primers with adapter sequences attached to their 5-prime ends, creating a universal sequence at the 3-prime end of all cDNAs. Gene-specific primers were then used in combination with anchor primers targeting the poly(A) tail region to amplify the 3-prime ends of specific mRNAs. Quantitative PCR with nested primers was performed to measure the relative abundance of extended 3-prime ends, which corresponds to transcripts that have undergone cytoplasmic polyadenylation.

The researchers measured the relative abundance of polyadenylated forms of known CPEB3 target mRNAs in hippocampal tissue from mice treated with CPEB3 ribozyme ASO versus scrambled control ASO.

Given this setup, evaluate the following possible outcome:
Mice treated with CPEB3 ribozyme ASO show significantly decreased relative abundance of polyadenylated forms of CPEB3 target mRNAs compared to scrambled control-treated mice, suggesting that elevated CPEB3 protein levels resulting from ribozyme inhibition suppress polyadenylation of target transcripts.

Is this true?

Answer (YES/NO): NO